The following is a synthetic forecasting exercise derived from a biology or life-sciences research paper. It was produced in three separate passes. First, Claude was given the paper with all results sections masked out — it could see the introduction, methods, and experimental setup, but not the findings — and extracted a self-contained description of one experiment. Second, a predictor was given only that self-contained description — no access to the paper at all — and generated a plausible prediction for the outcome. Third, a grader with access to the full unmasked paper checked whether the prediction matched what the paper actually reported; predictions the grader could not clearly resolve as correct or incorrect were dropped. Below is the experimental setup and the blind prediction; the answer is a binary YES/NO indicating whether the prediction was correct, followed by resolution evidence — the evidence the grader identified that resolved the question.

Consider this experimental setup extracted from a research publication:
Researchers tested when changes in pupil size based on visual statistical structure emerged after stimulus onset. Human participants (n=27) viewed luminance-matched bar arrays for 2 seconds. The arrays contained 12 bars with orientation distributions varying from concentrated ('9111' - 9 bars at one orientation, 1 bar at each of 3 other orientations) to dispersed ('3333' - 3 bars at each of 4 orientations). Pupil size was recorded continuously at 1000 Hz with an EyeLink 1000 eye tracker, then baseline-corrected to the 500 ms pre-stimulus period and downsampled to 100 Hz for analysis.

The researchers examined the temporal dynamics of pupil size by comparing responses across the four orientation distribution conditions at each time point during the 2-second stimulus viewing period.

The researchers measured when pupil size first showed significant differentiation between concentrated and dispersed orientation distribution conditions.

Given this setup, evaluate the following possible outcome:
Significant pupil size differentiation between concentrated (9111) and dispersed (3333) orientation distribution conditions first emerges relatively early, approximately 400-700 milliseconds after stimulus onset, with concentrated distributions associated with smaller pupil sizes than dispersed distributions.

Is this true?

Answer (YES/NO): NO